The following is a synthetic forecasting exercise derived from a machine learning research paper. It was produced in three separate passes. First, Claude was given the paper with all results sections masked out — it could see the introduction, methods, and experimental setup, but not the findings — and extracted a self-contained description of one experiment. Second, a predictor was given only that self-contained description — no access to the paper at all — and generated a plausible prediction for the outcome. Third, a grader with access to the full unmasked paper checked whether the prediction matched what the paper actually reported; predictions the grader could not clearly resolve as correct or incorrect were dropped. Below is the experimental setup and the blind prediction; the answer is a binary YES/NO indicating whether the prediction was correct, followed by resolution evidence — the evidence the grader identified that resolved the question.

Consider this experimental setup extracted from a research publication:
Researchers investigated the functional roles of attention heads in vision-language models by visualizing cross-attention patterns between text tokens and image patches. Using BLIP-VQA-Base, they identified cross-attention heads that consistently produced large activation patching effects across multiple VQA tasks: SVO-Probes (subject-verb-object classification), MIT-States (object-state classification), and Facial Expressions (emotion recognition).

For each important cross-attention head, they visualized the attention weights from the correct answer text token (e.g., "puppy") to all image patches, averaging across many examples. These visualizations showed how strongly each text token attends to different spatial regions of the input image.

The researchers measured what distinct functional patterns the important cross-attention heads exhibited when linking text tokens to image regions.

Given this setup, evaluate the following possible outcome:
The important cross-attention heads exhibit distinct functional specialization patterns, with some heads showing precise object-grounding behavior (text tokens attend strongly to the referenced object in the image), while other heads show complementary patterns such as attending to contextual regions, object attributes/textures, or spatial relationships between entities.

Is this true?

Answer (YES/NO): NO